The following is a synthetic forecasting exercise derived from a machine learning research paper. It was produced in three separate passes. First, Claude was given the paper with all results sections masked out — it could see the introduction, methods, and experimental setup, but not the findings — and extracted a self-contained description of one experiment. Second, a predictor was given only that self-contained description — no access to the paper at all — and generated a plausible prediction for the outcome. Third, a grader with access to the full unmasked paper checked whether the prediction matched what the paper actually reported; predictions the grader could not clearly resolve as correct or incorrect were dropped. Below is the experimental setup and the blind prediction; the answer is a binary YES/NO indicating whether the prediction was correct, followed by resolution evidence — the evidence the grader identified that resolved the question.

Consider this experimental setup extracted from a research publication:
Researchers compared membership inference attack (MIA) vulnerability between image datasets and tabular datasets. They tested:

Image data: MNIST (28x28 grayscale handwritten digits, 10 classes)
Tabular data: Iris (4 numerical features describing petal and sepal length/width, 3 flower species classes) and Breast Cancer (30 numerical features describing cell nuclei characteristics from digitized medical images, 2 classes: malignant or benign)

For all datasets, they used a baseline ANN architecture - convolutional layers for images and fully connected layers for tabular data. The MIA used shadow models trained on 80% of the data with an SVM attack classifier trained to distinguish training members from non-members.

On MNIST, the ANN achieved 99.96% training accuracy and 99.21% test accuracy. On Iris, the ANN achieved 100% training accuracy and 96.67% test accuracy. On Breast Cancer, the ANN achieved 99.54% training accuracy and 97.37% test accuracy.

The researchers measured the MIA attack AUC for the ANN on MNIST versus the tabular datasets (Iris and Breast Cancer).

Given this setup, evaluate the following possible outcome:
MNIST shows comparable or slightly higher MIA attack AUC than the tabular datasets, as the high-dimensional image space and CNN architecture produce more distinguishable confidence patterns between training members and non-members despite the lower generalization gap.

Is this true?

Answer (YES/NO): NO